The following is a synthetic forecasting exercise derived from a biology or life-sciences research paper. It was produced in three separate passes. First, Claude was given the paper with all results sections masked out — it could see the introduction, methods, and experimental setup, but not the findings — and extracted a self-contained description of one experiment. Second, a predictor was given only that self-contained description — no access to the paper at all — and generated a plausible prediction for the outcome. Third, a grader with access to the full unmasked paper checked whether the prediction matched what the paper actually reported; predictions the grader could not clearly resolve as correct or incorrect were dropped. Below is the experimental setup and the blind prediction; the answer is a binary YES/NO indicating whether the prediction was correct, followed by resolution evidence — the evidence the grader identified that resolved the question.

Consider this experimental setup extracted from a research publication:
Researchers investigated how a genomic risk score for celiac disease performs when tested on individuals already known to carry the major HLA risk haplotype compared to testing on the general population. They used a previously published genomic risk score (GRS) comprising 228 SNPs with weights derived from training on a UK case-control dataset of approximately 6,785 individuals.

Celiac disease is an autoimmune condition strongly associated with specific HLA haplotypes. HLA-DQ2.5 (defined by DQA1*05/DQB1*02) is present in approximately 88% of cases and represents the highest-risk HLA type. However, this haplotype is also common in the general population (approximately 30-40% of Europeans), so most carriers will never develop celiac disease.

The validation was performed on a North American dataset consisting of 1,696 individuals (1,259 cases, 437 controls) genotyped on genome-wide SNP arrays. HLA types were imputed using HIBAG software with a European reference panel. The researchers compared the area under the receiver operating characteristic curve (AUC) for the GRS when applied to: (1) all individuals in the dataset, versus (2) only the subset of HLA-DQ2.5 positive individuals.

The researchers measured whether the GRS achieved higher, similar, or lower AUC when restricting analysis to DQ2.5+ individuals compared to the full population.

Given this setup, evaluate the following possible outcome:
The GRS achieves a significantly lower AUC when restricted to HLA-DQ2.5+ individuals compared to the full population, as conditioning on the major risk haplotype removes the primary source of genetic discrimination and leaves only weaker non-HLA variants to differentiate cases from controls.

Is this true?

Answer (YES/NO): YES